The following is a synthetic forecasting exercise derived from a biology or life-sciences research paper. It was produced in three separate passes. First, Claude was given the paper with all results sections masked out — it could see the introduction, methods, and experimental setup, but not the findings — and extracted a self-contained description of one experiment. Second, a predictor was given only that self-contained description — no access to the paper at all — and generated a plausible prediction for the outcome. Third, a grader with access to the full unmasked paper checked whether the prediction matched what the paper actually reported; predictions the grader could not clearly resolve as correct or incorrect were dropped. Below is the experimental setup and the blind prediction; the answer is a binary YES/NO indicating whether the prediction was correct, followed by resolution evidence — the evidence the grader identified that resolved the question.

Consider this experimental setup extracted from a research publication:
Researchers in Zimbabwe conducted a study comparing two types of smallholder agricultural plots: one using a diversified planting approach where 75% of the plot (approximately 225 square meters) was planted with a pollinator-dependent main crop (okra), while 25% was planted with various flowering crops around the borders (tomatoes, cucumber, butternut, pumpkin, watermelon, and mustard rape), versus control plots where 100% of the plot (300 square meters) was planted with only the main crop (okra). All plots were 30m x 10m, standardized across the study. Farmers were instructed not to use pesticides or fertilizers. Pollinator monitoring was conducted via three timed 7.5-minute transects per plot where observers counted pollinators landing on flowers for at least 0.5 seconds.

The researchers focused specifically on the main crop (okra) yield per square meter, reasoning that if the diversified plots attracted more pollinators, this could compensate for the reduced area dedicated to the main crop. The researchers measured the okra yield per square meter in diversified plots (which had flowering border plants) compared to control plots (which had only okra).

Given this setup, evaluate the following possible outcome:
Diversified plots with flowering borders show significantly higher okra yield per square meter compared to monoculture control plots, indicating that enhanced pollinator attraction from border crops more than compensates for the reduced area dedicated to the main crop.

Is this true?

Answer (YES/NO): NO